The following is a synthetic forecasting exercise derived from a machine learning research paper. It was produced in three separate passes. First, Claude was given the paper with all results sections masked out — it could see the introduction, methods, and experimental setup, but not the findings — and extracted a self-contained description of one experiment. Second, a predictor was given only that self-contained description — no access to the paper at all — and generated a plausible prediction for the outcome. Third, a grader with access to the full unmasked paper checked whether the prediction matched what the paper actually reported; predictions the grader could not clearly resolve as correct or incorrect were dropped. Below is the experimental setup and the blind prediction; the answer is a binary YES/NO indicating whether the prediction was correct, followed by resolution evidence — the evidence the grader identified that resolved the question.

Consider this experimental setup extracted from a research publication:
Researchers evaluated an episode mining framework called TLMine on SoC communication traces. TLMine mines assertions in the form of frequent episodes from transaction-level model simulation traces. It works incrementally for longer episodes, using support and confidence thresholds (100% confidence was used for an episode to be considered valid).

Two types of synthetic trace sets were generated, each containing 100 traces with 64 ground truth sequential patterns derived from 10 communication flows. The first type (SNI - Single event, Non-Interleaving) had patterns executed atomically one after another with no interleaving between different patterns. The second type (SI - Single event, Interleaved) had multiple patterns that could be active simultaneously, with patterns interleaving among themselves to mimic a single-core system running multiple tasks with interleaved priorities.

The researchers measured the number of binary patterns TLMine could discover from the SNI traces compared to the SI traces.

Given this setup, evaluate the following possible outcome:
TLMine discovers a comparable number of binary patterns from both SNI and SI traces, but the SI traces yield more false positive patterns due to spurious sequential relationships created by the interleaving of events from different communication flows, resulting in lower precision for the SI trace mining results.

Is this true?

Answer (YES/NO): NO